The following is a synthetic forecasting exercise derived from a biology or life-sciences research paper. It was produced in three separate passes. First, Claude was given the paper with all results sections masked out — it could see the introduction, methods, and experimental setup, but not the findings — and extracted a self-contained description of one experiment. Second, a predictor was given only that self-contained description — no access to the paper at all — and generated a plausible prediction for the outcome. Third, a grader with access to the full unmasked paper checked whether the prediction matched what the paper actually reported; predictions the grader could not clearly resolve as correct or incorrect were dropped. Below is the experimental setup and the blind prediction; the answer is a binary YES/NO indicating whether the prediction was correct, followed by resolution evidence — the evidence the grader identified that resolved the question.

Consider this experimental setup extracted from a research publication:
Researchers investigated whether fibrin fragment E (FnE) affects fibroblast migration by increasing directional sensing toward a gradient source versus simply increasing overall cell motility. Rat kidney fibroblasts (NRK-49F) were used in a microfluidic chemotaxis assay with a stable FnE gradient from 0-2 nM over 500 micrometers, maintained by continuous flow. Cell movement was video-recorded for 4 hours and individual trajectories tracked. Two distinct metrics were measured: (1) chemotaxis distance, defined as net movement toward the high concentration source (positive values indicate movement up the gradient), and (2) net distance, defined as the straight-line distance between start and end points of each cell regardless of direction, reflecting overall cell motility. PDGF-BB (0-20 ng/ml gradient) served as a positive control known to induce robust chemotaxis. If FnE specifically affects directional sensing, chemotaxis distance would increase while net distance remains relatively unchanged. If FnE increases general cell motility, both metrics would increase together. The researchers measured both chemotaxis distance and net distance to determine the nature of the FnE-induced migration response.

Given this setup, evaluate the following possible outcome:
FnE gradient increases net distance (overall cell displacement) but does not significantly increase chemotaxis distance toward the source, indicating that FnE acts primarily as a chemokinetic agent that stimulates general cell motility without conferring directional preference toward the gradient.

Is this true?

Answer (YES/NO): NO